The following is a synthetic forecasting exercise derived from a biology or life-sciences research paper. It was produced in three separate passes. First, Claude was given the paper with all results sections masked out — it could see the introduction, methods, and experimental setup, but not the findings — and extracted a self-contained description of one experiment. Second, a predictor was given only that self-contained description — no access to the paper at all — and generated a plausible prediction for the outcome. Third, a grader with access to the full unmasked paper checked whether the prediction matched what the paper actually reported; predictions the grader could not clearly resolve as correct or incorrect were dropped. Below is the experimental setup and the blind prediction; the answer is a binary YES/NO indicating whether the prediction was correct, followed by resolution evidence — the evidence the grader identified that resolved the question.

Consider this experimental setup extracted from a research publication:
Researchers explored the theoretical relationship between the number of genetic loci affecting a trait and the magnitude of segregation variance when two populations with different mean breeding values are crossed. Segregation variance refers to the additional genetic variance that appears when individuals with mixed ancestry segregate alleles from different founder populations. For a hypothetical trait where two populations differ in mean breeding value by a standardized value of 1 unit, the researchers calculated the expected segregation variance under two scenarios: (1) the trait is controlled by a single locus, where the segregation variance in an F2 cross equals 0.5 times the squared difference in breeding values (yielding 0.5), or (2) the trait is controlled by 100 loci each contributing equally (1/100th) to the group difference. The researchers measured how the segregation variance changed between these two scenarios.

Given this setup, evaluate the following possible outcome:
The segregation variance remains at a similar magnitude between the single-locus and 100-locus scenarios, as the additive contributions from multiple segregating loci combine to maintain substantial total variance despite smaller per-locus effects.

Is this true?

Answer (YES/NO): NO